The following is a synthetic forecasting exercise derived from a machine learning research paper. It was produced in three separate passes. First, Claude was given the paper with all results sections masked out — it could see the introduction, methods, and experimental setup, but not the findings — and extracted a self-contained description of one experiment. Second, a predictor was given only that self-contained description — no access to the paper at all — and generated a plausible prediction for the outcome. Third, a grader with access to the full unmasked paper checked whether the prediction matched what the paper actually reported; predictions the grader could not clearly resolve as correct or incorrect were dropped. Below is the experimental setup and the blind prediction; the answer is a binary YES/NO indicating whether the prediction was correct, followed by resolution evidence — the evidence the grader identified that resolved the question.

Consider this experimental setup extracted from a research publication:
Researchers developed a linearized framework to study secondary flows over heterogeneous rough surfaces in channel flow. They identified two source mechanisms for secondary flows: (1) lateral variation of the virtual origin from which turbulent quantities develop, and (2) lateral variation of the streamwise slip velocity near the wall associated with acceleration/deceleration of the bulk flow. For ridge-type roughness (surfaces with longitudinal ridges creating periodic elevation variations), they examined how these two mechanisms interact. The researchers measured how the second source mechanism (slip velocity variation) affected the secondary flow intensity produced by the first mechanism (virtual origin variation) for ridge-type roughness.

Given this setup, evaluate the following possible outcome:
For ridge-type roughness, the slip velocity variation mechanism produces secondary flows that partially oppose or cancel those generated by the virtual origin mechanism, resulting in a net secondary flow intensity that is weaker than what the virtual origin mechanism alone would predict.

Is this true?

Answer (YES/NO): YES